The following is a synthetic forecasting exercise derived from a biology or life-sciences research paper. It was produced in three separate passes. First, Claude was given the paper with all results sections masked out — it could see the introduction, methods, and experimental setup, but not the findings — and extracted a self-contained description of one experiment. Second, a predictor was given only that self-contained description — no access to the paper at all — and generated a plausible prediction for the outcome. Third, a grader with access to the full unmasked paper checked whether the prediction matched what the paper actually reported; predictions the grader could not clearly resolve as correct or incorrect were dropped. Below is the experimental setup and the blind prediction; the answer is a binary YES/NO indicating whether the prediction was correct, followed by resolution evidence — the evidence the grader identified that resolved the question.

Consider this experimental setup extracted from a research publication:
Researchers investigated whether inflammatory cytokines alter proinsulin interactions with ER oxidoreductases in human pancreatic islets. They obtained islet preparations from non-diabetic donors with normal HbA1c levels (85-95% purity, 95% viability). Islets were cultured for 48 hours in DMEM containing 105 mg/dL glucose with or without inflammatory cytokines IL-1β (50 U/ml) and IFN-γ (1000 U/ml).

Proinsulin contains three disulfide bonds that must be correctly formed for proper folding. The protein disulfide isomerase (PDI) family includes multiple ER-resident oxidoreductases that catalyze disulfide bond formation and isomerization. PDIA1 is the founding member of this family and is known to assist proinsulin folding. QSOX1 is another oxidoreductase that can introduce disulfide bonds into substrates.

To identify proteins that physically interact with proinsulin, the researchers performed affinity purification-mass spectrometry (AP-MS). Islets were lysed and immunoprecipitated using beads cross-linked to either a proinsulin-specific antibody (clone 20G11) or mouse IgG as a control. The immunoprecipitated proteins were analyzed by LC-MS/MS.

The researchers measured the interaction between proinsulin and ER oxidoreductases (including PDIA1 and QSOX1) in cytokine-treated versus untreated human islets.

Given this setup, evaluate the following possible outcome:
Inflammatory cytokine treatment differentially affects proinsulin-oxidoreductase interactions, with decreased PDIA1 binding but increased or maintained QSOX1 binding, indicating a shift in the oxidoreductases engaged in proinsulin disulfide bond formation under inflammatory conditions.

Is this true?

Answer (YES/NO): NO